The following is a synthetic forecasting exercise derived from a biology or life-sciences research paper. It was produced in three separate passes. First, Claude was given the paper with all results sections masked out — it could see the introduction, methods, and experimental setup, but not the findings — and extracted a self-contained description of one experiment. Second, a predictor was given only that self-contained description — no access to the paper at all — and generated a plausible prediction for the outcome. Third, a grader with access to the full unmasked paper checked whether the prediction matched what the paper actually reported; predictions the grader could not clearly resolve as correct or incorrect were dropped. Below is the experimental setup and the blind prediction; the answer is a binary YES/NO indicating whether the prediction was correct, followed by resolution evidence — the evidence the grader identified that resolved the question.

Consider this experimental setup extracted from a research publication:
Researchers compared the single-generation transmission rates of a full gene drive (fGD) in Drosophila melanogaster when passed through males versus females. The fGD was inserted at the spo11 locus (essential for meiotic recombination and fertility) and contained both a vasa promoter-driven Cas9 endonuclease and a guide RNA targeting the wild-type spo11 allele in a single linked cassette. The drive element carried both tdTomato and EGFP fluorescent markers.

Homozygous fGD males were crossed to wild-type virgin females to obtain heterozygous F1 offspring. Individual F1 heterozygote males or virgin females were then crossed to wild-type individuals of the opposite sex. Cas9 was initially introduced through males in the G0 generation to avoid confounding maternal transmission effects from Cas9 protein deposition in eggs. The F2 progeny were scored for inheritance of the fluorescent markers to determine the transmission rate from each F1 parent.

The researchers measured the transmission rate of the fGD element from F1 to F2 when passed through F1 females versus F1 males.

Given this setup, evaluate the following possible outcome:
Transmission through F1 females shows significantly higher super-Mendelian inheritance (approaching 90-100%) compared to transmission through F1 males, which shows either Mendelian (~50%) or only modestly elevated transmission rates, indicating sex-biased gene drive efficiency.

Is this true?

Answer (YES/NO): NO